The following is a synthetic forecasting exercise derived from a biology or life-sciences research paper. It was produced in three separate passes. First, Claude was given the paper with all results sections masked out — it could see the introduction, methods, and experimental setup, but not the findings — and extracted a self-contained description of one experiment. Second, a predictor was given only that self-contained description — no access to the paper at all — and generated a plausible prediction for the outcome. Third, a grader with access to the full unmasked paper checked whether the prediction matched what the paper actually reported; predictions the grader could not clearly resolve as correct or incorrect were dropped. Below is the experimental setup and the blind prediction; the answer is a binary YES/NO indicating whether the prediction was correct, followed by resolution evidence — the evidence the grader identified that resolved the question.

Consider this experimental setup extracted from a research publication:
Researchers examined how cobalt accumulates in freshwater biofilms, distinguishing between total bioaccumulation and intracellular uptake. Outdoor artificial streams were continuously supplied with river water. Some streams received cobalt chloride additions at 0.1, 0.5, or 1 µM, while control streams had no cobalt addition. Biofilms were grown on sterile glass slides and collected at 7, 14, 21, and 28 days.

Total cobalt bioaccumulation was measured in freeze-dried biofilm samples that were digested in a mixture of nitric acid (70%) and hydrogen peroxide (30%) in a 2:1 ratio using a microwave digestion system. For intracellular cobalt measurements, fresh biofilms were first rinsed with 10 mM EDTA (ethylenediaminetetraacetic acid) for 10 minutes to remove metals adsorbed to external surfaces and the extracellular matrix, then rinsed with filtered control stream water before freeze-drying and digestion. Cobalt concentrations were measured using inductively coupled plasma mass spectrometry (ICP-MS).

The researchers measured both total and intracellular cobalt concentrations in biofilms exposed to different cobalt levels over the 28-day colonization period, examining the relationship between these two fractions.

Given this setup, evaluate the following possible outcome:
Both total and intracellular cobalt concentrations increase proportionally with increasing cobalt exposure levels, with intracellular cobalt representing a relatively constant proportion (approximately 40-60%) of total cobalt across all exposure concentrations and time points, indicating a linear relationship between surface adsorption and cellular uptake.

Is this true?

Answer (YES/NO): NO